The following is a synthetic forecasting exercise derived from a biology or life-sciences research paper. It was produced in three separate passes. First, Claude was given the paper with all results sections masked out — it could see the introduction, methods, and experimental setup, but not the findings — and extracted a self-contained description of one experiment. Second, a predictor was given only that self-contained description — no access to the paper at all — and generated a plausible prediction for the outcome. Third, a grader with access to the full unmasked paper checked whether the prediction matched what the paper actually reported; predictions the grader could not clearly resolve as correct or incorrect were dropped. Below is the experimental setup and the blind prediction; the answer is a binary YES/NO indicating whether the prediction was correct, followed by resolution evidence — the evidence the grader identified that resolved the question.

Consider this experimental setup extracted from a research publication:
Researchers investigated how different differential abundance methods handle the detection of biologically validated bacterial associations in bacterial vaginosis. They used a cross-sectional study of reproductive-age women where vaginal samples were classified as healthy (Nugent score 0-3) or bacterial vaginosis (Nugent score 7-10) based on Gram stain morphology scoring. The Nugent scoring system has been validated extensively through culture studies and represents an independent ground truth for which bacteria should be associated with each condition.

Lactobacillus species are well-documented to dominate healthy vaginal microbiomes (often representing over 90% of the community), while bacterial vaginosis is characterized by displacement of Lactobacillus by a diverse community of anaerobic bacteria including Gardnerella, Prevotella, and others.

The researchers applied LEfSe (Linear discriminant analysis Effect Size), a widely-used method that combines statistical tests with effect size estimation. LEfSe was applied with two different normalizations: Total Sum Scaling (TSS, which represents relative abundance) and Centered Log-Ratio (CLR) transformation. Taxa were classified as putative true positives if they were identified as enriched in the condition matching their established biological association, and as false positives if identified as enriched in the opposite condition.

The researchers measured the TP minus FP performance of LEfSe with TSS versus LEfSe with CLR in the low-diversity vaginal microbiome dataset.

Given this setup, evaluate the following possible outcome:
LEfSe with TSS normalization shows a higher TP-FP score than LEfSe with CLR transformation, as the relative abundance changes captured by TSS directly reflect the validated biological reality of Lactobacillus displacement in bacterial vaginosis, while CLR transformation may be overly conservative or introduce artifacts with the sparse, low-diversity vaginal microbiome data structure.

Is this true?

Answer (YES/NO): YES